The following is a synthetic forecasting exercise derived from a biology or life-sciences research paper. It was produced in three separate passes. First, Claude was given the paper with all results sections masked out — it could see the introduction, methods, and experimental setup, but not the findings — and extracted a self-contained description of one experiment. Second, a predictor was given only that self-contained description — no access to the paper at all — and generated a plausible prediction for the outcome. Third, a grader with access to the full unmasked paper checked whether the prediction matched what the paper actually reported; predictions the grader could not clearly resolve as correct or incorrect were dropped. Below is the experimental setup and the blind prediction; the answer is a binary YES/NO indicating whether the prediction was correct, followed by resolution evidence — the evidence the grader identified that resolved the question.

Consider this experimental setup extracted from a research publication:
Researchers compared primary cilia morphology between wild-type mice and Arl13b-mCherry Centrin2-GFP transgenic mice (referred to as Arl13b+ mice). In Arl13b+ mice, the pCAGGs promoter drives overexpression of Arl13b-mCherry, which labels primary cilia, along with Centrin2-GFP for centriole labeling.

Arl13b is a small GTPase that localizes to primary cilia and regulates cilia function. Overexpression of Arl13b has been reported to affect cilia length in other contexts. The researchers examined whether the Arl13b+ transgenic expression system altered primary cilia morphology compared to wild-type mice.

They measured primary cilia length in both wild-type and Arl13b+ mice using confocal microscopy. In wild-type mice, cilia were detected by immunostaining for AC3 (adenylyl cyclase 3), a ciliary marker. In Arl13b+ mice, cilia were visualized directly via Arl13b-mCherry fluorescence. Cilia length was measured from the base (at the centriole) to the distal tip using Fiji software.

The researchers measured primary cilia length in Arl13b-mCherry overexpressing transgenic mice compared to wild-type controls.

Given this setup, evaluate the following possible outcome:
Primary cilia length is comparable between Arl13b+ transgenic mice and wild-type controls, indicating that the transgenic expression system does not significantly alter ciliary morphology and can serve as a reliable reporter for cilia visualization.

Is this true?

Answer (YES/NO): NO